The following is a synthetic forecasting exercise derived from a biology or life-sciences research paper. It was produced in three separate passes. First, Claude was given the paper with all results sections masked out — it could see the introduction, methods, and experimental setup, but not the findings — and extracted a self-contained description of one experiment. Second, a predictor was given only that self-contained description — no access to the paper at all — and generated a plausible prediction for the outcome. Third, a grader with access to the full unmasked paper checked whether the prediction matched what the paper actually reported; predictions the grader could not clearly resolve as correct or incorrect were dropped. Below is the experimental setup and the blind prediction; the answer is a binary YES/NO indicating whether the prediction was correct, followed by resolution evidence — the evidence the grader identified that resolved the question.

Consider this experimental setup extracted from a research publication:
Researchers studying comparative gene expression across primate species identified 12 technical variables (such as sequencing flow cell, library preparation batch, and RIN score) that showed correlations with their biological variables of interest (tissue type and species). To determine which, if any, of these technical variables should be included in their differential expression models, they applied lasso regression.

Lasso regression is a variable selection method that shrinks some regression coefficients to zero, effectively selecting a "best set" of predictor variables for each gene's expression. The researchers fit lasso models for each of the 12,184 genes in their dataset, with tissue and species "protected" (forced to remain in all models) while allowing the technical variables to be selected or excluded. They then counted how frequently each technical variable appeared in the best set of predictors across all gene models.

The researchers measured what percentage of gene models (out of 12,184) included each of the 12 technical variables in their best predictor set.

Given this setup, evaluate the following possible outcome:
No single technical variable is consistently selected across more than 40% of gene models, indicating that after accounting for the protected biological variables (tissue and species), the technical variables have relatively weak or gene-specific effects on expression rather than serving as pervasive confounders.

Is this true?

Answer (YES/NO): YES